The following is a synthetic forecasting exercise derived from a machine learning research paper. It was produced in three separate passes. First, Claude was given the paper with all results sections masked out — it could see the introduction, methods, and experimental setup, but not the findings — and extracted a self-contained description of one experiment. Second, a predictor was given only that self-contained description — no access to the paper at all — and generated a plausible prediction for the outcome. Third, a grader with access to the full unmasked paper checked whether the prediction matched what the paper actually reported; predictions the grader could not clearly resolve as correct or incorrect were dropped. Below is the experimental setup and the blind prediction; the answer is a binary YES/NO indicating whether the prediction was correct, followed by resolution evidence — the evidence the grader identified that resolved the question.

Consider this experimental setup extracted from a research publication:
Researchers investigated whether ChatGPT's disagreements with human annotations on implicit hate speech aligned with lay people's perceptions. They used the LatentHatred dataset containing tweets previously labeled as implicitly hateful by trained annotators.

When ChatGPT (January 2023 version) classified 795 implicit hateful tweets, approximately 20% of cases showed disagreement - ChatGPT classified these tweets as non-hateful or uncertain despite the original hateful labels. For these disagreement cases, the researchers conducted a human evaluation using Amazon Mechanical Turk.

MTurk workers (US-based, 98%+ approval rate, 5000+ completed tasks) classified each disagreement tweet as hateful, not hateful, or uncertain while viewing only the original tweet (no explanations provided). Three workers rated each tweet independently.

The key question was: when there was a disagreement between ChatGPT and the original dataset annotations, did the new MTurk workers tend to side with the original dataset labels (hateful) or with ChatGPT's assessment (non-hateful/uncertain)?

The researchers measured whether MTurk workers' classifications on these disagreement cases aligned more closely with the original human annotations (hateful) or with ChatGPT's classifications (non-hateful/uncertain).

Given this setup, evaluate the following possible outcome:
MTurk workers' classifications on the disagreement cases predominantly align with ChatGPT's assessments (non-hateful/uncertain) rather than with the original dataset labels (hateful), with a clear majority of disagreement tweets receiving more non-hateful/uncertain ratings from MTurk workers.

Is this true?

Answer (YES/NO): YES